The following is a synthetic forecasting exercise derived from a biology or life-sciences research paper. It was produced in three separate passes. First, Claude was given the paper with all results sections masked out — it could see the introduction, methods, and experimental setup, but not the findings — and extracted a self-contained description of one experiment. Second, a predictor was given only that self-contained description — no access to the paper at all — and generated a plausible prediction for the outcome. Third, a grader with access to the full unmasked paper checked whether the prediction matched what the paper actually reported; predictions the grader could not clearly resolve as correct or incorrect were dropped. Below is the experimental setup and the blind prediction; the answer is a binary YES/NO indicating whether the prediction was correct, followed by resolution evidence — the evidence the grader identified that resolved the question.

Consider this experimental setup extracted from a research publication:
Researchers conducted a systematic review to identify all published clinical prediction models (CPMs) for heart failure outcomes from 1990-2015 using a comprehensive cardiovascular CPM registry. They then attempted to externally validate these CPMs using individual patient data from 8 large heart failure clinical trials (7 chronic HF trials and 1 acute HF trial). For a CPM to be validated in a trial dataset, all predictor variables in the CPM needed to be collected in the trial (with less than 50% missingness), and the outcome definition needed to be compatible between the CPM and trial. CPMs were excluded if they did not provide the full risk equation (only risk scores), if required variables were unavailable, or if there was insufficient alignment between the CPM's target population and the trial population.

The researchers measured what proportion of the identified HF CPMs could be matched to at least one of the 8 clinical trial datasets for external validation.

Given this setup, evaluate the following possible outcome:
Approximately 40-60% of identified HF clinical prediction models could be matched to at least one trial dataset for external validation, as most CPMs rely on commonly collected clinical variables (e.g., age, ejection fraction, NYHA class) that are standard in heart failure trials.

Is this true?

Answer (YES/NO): NO